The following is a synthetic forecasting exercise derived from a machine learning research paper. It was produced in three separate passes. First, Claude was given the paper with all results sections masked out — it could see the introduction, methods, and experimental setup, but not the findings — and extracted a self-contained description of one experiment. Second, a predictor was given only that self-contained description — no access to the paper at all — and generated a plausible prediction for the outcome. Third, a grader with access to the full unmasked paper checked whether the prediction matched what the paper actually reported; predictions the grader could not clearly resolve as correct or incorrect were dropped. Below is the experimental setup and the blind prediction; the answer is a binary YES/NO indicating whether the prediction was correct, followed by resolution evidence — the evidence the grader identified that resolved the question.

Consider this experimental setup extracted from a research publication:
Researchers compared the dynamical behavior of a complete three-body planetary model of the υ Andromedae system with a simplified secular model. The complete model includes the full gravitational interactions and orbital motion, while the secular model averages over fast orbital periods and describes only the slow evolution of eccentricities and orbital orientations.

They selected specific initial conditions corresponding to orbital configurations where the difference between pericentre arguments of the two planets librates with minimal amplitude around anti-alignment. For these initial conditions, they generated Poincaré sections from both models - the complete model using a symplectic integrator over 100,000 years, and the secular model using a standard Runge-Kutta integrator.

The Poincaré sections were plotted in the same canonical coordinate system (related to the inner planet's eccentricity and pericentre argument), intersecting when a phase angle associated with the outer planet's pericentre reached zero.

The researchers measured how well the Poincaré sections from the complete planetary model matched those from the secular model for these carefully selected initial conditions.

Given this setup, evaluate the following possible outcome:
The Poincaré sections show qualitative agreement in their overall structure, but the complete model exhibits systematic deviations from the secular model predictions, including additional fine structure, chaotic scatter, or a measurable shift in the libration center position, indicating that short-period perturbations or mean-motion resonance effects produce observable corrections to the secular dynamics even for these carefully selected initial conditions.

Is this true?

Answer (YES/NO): NO